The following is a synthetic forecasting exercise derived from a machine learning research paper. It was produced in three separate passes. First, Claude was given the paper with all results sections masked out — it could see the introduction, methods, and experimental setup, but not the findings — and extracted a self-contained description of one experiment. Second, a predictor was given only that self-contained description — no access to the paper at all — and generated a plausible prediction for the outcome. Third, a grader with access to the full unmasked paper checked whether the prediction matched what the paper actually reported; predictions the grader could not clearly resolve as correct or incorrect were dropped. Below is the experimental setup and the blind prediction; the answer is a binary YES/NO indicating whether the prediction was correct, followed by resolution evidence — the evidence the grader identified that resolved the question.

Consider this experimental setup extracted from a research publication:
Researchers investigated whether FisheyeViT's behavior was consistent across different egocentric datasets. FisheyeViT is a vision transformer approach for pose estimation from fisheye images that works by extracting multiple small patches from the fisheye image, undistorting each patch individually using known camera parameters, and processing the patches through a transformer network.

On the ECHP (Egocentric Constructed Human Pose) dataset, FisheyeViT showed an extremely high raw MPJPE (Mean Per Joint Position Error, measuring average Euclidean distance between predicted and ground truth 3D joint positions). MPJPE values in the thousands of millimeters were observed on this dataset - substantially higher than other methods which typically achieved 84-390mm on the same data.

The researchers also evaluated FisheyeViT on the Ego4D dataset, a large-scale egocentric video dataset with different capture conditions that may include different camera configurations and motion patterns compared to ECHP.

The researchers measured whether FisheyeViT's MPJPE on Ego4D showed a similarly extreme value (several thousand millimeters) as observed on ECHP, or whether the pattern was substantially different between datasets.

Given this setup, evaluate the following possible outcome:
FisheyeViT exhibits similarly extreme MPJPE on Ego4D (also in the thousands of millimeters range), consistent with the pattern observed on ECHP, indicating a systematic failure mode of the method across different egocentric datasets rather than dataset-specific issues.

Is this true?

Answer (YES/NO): NO